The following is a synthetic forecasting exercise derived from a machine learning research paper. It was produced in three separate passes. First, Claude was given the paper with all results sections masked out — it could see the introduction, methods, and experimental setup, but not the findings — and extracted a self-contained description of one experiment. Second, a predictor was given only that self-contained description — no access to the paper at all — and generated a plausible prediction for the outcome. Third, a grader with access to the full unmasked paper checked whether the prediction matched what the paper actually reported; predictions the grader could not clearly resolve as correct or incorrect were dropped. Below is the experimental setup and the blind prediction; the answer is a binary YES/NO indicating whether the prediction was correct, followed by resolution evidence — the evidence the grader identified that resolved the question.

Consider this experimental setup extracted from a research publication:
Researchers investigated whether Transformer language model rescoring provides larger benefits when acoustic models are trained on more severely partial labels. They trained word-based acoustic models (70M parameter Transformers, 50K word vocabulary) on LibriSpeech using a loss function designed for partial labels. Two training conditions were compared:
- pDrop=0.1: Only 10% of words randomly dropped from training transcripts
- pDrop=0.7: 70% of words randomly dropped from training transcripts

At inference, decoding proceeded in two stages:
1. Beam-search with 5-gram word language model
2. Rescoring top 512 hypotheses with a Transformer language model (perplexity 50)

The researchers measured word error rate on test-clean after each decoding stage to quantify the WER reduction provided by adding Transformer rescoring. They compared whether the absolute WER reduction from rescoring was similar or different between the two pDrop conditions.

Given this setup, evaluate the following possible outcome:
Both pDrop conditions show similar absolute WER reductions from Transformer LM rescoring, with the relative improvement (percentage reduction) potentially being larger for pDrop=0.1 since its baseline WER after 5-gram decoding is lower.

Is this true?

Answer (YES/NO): NO